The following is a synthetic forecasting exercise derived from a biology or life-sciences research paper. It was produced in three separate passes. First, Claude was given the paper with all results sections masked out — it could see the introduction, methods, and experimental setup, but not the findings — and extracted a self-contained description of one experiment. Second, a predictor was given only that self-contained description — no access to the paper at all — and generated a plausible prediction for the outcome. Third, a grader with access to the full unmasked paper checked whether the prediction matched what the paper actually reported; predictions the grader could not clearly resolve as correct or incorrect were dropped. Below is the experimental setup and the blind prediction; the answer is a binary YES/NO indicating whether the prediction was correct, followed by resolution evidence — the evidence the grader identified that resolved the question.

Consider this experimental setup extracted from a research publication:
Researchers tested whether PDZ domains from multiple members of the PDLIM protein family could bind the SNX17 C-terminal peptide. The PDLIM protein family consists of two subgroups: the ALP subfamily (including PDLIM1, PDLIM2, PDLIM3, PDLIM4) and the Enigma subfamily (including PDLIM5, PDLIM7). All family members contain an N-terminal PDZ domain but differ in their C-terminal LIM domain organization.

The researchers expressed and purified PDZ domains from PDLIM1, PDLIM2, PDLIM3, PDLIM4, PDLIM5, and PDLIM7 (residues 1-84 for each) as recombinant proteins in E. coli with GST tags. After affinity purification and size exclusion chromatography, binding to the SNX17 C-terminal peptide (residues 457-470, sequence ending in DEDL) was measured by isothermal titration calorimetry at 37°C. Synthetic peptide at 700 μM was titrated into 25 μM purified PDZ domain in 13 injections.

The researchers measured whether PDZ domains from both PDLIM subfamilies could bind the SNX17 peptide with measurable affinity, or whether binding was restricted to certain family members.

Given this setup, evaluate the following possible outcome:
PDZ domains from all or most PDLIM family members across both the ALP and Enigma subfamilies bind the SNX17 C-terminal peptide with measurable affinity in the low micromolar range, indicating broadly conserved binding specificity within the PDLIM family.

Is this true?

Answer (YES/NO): YES